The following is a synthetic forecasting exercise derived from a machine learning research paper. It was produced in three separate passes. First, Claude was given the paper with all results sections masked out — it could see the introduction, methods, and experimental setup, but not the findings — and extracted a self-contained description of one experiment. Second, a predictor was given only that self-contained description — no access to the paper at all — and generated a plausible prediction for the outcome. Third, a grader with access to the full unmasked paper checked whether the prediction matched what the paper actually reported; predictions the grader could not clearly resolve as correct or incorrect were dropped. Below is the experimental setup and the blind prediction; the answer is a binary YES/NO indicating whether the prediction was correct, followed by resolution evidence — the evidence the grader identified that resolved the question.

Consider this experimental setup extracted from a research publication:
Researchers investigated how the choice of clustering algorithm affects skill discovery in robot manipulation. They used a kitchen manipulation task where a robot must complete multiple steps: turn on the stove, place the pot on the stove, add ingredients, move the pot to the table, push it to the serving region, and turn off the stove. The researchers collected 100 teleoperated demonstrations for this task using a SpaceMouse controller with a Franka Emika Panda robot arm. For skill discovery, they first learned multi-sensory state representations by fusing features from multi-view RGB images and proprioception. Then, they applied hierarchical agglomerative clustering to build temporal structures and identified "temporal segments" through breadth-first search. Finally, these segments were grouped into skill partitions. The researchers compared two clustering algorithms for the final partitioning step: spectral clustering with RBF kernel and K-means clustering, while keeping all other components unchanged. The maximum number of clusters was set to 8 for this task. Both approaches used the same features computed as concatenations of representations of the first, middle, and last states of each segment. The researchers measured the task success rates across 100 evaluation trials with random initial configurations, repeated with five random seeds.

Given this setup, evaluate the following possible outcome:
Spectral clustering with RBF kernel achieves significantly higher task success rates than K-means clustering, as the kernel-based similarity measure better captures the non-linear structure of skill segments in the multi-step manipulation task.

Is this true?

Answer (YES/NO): NO